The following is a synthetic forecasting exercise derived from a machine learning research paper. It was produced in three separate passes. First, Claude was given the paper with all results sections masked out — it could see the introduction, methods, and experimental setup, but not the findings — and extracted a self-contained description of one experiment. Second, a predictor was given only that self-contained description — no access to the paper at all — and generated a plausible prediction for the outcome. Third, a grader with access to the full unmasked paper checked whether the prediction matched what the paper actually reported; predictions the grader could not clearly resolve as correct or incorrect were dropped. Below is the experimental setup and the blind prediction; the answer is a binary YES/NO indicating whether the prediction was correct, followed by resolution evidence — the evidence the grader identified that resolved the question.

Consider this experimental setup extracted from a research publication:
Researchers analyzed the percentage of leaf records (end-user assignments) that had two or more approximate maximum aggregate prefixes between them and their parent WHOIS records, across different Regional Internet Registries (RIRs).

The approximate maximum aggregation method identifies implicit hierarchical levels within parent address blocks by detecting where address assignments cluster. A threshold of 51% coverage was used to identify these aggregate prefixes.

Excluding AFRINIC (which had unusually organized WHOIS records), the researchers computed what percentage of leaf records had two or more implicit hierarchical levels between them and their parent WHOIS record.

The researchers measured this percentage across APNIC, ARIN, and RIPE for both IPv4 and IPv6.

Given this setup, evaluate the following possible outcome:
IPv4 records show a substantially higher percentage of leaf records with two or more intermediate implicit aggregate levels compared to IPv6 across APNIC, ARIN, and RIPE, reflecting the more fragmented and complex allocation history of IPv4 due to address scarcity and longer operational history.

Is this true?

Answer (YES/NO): NO